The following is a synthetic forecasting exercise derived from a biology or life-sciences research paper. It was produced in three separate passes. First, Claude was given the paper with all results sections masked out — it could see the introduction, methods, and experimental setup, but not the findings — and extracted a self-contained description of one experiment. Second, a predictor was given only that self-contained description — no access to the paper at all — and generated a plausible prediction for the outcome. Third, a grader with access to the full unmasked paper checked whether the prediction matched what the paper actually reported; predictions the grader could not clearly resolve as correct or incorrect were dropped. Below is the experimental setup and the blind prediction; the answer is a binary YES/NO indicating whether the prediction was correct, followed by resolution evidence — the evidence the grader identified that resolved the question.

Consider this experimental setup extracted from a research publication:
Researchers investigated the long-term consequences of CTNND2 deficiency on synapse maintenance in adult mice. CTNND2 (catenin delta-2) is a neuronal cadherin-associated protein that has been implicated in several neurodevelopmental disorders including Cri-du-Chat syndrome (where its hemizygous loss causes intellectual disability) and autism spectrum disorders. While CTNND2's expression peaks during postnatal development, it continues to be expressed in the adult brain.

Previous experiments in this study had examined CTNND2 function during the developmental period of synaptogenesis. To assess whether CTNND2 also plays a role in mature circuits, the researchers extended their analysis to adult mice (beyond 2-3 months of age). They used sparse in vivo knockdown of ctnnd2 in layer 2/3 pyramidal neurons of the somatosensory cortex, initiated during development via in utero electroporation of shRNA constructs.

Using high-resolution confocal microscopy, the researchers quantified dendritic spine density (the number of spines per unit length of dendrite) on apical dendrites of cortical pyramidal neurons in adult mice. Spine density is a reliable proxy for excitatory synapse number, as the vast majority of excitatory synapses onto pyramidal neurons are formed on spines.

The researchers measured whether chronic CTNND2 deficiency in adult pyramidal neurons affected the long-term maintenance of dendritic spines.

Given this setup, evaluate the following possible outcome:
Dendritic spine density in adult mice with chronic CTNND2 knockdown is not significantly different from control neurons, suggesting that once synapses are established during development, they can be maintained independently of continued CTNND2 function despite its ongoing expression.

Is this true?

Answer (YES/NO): NO